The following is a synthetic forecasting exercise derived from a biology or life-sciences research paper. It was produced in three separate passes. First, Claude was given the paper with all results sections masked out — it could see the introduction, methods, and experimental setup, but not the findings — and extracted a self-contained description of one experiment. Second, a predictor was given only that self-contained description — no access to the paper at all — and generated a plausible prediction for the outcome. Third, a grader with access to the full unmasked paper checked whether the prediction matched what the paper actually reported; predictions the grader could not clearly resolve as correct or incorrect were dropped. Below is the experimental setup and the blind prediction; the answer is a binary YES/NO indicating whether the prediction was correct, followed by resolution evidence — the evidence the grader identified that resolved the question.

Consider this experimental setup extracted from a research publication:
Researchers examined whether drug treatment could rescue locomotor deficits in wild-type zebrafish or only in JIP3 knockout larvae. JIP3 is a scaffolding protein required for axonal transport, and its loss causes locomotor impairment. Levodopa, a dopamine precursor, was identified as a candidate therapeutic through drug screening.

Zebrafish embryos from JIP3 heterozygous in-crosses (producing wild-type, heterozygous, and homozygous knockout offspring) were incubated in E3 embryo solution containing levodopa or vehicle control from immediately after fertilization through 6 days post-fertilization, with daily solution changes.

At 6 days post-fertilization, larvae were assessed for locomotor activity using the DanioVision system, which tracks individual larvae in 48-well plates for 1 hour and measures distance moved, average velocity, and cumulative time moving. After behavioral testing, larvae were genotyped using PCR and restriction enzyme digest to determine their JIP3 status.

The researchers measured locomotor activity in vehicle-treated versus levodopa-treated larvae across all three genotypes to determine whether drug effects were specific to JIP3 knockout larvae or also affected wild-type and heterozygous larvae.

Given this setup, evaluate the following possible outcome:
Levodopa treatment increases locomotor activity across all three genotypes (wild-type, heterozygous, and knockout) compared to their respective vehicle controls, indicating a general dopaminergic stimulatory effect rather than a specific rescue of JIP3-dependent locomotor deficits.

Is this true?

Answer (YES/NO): NO